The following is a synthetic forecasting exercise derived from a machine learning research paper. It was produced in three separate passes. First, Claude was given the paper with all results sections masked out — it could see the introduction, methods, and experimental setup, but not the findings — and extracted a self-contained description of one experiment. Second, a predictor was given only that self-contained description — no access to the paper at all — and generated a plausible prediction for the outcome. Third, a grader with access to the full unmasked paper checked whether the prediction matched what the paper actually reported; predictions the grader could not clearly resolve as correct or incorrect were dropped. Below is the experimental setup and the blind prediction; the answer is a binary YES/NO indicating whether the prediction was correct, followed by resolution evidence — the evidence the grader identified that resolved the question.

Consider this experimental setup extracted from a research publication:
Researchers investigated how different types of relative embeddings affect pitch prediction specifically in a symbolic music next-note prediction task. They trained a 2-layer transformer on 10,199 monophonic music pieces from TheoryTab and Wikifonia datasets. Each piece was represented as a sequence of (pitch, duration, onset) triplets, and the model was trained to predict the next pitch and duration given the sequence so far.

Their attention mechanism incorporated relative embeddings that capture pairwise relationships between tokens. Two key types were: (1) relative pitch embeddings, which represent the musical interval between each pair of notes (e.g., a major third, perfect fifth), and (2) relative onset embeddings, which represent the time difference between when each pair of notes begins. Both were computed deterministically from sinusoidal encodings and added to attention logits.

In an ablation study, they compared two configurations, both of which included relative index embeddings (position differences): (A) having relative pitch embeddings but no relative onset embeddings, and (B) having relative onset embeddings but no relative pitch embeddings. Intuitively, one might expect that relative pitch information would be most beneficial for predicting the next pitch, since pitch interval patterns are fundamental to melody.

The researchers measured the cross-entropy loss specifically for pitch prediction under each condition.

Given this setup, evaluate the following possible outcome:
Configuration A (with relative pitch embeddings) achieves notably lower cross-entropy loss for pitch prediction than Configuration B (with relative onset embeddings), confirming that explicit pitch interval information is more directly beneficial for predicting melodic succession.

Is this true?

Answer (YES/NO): NO